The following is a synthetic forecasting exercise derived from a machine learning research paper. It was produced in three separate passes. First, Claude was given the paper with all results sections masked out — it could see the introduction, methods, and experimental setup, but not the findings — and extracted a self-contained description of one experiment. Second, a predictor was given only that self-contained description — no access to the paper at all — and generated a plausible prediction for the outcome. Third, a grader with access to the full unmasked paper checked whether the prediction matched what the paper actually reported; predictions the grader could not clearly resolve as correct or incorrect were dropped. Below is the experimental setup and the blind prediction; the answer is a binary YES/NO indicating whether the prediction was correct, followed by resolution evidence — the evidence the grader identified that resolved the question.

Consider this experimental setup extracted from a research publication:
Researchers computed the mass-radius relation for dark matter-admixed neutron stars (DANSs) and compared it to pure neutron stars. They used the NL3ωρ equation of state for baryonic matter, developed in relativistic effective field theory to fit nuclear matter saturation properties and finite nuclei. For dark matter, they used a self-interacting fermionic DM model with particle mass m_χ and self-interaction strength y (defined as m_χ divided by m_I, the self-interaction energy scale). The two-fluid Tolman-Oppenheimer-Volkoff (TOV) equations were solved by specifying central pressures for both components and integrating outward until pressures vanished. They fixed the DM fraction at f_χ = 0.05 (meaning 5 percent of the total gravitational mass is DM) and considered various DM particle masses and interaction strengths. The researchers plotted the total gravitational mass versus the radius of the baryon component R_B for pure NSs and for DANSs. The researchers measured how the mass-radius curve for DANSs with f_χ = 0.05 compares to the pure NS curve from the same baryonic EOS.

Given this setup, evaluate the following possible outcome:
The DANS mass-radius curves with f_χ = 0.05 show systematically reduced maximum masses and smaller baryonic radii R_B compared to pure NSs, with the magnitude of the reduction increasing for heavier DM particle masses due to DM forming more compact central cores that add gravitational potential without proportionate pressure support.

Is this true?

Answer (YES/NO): NO